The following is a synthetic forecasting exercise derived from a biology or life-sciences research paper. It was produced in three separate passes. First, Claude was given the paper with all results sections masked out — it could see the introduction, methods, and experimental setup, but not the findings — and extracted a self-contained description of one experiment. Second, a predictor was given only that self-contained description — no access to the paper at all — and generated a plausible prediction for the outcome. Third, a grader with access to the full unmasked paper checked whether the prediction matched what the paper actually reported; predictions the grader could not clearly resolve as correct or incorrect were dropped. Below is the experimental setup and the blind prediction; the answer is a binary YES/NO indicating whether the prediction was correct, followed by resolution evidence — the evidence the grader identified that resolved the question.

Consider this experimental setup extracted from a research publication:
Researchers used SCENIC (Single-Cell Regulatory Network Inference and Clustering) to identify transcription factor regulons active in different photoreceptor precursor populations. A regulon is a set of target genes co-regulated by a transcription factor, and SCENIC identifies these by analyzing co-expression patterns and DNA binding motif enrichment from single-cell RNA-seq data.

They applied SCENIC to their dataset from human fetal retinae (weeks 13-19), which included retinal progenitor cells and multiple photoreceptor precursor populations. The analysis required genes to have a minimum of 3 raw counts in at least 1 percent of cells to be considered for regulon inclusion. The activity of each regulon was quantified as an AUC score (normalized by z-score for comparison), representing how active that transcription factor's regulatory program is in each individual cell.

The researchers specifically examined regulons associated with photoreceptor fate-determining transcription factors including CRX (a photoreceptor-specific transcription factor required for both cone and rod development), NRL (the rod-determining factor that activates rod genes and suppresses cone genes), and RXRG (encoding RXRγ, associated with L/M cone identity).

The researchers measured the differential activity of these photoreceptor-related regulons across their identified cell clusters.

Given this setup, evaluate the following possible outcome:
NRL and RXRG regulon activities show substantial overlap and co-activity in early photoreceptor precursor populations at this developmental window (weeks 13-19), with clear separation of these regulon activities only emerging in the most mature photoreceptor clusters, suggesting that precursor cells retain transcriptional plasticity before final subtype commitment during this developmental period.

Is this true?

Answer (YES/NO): NO